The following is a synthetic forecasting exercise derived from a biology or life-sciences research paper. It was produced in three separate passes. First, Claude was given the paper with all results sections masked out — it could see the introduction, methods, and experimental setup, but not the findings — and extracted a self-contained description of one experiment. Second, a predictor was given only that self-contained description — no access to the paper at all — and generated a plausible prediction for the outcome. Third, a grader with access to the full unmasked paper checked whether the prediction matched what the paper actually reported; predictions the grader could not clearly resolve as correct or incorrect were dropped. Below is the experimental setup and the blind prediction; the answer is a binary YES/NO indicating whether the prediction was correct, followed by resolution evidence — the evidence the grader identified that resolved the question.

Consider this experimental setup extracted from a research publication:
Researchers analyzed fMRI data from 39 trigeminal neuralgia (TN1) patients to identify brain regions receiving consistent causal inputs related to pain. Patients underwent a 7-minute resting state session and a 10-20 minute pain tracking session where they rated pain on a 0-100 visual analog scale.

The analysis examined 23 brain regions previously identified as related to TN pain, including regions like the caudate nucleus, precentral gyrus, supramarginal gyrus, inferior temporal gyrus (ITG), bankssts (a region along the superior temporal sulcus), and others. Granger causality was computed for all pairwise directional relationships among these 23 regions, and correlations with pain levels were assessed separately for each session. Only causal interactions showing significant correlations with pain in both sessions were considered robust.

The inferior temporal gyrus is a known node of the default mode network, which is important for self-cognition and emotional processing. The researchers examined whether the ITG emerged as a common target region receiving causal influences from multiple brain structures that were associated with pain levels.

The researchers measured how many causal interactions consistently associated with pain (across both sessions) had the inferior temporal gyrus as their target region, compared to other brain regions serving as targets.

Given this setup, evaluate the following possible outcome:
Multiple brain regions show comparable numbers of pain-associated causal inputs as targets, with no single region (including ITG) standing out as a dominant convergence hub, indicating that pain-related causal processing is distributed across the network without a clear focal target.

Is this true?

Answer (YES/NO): NO